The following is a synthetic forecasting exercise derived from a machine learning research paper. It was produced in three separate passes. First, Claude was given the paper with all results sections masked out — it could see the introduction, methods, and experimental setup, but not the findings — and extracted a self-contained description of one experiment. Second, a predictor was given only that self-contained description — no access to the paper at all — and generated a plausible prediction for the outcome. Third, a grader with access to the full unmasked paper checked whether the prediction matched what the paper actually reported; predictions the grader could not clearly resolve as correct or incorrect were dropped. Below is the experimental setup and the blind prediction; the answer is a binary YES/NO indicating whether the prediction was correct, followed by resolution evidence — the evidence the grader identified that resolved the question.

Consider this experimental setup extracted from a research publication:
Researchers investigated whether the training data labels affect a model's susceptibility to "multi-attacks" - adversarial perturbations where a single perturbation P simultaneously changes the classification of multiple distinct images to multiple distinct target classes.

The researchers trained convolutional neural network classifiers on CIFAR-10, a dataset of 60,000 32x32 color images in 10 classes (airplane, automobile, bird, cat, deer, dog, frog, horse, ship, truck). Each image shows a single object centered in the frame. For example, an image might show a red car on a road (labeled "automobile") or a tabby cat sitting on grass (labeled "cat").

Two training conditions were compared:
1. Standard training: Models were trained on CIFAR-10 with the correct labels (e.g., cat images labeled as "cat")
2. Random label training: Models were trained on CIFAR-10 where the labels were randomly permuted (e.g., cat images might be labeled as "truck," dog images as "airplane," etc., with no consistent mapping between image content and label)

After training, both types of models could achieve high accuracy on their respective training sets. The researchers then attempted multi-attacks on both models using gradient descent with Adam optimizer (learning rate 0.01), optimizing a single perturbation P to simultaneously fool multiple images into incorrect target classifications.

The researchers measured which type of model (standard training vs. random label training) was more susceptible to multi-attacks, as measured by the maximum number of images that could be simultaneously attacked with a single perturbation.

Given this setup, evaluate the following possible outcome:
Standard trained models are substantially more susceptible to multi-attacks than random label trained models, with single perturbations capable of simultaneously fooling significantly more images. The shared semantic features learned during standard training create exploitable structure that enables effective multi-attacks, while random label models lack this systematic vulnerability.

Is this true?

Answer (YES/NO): NO